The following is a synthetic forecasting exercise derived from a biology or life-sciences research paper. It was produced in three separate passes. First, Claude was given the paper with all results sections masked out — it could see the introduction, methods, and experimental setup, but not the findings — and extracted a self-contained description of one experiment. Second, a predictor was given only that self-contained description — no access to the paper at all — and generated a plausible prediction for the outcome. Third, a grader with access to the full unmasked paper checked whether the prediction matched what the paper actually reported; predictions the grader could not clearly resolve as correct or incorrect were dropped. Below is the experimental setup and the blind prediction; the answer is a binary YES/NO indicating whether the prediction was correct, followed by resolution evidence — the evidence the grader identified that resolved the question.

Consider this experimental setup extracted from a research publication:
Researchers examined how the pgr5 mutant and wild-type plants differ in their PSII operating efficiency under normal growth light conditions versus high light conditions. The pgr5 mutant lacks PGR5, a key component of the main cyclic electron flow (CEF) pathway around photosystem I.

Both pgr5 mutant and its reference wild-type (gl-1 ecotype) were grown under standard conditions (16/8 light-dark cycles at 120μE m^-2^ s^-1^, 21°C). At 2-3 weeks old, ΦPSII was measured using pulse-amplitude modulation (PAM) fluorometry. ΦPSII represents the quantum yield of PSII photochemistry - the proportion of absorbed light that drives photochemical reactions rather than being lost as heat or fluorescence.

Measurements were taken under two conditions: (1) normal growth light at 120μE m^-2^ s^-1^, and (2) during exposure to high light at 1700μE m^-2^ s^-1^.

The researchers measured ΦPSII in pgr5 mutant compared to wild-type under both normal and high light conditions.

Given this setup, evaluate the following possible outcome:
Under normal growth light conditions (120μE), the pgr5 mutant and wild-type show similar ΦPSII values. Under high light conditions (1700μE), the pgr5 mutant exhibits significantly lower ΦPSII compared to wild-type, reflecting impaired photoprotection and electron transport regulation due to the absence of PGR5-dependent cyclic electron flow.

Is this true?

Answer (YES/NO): YES